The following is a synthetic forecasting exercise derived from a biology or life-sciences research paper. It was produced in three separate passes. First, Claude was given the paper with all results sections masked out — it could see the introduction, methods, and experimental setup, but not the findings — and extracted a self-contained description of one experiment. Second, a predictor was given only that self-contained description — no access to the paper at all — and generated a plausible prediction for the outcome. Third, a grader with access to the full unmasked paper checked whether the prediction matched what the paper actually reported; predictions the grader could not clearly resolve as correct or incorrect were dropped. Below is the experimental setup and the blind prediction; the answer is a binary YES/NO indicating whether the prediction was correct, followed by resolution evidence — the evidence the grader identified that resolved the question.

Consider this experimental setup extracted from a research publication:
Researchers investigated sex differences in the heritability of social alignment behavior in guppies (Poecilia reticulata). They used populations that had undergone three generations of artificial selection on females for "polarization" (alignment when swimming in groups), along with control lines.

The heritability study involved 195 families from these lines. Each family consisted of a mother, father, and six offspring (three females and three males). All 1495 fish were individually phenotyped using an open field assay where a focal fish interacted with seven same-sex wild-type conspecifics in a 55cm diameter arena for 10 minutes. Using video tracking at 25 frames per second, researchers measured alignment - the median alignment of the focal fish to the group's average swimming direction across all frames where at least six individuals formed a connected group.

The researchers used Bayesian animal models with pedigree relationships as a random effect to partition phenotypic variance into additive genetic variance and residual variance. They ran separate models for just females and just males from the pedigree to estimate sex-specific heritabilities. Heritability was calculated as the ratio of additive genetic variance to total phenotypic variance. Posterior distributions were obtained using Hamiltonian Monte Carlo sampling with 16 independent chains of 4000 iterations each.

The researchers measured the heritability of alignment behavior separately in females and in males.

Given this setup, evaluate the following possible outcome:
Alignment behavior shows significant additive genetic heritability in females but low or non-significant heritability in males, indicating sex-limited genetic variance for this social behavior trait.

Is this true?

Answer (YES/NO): YES